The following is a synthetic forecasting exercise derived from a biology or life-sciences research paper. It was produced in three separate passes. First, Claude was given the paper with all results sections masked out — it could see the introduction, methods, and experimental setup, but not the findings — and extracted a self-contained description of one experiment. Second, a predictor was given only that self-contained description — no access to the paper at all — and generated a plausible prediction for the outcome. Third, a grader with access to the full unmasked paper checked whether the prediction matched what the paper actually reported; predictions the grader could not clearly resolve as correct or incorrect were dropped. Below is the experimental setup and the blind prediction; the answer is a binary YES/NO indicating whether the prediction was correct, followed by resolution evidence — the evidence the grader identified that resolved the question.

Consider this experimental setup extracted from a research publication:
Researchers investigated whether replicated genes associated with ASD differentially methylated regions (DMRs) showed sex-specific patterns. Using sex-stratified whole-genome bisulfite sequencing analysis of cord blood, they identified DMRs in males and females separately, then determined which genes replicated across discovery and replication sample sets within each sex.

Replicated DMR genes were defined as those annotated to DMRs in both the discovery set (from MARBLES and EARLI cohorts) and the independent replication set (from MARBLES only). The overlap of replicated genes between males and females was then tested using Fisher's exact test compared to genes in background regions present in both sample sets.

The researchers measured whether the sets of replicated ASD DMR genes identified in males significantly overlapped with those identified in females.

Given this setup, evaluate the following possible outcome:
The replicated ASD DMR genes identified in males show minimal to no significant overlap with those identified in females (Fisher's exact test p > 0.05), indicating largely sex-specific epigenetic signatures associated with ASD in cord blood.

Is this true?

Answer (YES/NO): NO